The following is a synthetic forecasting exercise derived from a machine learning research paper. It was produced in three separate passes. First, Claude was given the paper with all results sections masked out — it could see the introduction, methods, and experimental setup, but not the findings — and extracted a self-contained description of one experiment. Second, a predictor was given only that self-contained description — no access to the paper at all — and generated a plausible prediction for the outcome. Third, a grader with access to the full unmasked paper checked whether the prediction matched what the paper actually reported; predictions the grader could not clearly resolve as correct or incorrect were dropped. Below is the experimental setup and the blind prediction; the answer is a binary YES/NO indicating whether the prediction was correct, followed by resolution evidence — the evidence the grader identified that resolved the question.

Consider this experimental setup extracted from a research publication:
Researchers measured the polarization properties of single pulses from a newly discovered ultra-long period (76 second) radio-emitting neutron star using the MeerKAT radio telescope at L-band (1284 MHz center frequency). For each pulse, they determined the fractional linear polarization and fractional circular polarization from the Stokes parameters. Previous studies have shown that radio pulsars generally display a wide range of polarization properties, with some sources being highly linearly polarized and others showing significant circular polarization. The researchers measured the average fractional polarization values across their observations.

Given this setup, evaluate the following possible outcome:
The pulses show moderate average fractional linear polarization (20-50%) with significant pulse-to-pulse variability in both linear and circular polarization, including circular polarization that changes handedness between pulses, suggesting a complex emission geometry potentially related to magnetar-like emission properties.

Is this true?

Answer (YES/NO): NO